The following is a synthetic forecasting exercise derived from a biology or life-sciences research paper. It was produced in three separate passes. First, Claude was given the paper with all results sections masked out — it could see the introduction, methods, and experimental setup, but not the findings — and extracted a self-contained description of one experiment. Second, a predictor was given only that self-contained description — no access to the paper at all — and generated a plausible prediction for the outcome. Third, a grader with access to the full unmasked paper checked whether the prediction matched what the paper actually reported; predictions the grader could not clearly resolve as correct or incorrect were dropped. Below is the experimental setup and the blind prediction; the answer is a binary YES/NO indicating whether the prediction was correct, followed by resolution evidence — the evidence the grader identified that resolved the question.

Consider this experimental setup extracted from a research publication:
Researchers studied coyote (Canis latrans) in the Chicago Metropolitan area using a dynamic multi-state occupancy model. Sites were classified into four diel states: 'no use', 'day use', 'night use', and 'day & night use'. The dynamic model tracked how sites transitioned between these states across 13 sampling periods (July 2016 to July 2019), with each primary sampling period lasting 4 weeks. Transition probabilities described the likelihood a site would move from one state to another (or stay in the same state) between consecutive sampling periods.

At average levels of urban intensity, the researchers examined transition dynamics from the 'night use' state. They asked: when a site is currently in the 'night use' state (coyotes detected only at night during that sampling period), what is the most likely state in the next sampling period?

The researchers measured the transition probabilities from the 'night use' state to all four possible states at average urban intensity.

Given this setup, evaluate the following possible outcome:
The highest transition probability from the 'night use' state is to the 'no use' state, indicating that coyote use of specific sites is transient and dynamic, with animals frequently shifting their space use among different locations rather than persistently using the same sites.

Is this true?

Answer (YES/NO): NO